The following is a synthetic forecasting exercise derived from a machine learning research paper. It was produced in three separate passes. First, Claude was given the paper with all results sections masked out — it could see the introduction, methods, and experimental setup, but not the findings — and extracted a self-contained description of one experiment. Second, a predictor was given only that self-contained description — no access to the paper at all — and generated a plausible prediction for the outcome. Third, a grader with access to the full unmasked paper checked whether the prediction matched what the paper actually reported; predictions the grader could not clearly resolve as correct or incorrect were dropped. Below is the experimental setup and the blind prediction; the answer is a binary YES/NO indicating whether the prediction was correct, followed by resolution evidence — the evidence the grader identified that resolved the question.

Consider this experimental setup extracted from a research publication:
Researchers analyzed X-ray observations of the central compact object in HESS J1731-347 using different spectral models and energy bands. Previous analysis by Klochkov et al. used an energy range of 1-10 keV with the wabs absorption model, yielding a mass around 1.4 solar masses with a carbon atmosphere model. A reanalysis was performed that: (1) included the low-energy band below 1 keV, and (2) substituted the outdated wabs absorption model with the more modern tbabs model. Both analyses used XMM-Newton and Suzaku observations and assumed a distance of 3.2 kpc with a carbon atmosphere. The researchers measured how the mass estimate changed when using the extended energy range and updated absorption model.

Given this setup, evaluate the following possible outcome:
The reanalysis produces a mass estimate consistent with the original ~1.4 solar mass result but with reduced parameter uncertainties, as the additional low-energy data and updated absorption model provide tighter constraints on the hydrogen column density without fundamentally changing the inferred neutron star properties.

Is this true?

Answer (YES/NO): NO